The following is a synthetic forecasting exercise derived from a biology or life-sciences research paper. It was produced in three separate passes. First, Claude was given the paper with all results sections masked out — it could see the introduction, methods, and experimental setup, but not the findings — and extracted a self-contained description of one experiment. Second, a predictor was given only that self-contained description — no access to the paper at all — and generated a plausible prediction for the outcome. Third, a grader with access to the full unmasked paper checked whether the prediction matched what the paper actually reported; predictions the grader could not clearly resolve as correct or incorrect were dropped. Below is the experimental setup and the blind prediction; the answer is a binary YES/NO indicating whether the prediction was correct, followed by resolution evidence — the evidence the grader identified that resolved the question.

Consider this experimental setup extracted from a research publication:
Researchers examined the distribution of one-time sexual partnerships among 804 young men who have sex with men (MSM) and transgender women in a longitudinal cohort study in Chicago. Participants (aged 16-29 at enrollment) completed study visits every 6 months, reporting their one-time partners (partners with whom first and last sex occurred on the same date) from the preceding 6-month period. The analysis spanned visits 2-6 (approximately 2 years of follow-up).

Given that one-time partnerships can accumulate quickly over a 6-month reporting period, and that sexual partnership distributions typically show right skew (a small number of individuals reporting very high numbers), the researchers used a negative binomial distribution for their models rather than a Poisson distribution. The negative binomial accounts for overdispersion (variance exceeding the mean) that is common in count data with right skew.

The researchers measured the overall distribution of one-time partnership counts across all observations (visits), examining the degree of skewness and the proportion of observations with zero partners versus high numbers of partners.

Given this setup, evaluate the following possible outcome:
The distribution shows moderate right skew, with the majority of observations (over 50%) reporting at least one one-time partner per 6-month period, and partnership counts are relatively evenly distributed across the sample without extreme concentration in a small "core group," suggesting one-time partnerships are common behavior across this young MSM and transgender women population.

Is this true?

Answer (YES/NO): NO